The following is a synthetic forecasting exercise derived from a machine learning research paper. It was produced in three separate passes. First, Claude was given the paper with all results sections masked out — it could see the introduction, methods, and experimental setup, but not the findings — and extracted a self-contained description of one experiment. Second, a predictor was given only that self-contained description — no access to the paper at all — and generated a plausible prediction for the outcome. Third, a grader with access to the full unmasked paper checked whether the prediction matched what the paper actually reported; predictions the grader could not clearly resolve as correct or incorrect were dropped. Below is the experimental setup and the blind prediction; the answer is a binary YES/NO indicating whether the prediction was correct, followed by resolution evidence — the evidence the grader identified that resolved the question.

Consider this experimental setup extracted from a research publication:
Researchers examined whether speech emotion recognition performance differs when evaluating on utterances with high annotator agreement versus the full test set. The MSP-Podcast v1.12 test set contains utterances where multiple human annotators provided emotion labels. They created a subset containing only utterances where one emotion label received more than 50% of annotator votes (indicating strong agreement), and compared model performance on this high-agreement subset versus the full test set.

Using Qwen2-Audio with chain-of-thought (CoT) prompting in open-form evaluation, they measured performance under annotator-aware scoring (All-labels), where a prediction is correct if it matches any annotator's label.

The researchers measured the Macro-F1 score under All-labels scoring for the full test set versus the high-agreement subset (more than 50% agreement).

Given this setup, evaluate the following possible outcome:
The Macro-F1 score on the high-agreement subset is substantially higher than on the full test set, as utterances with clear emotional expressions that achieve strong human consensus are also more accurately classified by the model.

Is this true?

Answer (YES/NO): NO